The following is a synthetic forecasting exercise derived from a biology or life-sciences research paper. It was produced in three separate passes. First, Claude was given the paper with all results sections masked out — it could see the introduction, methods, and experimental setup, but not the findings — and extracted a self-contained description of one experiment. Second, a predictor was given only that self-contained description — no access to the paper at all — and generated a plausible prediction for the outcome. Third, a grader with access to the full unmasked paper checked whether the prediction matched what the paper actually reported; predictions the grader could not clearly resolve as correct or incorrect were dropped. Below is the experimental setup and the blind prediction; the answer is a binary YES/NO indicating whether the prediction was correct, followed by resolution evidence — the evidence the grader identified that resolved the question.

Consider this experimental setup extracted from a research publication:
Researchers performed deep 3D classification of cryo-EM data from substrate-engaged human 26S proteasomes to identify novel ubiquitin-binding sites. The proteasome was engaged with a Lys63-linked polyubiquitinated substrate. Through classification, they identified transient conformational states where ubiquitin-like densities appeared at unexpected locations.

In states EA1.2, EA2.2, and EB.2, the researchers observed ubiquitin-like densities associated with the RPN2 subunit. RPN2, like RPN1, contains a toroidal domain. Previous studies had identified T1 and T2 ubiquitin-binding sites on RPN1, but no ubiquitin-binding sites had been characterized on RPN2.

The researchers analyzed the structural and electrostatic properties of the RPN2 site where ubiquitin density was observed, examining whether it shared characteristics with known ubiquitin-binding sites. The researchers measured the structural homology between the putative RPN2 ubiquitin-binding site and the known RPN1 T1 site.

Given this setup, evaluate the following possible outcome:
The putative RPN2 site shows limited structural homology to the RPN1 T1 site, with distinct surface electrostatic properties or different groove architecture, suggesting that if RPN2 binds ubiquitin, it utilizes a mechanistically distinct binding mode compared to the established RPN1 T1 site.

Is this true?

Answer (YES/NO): NO